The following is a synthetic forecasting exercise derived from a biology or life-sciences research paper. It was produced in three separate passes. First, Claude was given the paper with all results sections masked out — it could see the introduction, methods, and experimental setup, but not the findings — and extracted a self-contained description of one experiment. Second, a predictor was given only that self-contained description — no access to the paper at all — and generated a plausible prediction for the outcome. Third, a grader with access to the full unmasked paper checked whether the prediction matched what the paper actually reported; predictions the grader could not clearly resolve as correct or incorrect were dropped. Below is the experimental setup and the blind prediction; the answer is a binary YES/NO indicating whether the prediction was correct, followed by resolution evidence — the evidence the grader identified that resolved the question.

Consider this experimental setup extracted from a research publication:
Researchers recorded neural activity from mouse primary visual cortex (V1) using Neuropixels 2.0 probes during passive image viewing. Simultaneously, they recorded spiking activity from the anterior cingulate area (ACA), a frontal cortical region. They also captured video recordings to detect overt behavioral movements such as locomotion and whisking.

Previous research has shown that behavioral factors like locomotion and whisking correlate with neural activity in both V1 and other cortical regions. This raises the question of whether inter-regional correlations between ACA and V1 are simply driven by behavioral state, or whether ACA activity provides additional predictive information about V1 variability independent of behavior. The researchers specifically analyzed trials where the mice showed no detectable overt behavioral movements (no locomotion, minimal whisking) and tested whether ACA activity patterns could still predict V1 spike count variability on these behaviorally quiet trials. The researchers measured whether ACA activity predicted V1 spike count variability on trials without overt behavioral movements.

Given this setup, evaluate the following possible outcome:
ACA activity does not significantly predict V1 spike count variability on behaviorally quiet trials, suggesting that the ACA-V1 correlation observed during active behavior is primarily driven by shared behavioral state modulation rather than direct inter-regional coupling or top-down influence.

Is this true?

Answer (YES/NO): NO